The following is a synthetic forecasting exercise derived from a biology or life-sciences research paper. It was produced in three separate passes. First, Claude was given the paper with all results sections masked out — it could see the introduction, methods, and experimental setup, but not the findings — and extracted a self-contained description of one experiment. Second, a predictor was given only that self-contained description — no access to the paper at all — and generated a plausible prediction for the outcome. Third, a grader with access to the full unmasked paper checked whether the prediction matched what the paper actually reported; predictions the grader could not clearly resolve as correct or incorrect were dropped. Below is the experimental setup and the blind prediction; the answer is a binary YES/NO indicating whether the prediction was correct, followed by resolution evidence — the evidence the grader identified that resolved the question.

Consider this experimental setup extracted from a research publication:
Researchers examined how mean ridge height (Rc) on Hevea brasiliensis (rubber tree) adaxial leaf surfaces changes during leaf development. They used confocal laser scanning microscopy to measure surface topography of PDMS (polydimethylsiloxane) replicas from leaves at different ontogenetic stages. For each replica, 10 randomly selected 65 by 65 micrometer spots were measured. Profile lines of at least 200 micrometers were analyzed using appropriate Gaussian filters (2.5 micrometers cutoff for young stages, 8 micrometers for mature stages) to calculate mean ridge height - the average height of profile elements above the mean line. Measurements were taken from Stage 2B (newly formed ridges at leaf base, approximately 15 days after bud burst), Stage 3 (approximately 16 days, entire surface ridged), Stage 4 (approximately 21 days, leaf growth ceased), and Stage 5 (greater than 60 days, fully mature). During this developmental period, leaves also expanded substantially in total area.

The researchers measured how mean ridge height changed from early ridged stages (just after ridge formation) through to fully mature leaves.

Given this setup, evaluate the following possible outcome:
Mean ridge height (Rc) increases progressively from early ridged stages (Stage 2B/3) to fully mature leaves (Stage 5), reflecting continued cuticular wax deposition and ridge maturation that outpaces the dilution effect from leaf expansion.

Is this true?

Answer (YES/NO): NO